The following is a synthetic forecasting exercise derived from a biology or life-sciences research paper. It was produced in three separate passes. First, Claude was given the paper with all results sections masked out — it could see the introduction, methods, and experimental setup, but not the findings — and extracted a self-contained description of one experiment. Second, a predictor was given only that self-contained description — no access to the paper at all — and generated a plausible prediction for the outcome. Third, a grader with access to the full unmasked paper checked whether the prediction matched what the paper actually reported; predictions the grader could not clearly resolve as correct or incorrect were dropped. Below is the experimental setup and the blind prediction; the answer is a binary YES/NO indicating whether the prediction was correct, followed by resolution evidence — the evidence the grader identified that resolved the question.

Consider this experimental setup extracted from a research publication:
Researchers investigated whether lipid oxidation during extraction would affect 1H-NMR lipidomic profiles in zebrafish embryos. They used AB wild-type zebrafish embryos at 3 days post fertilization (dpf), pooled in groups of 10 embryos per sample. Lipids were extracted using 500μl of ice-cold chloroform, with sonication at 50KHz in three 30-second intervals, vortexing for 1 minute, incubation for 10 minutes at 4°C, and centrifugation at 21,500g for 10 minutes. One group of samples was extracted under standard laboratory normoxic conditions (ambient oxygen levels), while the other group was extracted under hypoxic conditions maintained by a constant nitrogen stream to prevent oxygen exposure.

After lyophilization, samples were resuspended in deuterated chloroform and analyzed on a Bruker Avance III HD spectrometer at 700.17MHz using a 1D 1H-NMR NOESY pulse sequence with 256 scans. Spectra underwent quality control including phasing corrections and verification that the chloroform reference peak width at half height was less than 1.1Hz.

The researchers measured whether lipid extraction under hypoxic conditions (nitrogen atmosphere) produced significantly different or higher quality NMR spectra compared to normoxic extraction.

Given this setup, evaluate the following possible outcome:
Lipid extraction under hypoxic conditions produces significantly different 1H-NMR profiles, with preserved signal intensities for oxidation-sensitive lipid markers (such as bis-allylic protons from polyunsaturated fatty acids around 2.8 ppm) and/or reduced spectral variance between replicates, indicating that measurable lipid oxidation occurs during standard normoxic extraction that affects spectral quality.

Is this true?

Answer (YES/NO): NO